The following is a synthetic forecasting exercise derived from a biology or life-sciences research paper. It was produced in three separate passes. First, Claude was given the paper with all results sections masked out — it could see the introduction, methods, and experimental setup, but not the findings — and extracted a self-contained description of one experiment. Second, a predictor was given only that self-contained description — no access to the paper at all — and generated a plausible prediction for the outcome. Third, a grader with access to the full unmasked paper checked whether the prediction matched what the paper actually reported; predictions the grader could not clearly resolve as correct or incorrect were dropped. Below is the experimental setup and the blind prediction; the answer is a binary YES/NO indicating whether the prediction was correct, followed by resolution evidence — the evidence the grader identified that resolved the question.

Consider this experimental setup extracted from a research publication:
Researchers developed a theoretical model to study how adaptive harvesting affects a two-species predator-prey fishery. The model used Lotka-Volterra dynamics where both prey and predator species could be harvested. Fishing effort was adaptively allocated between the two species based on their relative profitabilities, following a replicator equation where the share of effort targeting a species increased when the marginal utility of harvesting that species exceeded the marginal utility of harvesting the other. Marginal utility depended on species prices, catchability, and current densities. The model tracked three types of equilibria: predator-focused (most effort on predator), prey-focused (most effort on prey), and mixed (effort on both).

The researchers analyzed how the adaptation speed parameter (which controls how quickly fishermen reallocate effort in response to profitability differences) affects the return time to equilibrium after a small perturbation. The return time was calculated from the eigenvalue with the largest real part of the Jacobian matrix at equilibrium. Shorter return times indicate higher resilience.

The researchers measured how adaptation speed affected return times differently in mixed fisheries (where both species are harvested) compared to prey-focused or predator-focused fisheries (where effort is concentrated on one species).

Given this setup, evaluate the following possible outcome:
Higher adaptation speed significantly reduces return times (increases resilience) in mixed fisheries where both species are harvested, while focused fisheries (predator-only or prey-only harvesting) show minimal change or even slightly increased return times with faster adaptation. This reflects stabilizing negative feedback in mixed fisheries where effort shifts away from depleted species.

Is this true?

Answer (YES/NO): NO